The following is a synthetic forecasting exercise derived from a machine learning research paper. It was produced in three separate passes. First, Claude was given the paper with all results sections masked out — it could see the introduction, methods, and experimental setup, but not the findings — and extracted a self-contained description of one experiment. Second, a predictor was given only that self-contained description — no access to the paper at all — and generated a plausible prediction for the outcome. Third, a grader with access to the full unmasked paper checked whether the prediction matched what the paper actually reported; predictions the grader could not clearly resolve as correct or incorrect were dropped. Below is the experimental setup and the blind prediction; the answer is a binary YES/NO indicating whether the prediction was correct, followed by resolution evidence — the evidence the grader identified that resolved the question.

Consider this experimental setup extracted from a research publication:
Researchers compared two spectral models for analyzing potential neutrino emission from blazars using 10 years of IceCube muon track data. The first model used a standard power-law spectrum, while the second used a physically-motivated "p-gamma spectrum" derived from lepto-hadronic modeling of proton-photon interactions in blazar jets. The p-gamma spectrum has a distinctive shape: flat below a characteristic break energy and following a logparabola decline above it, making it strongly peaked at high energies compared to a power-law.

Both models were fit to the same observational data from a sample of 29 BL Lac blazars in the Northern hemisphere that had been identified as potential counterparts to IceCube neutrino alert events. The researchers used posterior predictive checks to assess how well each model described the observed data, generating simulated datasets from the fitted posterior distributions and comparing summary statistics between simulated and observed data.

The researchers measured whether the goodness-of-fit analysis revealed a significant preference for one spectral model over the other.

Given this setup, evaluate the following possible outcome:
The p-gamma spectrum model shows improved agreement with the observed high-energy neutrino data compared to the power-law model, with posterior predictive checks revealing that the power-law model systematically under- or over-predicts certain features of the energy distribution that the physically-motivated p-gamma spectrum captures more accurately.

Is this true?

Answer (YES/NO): NO